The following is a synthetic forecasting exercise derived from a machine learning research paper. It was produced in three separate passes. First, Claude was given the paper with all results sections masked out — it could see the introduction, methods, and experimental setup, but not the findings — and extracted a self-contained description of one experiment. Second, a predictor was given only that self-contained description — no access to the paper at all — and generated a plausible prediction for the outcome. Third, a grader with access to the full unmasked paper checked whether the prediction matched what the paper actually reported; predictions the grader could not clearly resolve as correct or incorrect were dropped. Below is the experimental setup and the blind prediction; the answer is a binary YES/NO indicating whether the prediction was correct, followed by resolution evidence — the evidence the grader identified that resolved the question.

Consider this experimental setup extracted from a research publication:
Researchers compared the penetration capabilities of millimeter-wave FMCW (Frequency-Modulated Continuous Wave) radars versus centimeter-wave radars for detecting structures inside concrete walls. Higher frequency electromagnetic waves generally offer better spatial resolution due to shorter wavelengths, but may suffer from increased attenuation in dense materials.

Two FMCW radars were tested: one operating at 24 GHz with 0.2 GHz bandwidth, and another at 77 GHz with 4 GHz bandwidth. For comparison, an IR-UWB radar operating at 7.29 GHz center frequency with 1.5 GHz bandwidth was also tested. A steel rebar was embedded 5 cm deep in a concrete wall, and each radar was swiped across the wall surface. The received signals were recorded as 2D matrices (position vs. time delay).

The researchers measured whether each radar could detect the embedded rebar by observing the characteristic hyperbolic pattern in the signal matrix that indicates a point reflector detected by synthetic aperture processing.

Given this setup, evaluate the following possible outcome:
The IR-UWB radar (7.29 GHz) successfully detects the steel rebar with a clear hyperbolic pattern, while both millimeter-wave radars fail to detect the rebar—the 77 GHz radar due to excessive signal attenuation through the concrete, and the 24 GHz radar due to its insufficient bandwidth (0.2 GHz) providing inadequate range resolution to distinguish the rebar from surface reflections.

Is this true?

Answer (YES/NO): NO